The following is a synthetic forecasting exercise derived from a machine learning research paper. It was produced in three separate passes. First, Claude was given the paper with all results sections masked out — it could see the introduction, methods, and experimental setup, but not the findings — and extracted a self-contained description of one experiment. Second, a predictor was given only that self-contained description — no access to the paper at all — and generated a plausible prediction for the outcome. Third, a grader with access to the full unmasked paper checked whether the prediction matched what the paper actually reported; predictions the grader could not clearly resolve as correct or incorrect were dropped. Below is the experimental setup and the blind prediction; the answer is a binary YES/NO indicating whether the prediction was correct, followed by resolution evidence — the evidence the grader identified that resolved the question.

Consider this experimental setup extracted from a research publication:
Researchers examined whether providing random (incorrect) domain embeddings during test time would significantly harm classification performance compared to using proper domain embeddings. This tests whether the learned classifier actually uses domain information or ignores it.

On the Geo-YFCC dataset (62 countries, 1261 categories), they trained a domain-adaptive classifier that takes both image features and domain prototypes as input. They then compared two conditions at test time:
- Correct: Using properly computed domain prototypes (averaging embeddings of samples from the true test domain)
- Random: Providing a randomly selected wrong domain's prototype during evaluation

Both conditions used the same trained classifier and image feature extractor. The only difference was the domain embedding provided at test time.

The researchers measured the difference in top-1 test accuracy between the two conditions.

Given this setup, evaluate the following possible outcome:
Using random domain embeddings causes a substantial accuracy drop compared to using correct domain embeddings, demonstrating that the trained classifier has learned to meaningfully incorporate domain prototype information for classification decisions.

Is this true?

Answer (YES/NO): YES